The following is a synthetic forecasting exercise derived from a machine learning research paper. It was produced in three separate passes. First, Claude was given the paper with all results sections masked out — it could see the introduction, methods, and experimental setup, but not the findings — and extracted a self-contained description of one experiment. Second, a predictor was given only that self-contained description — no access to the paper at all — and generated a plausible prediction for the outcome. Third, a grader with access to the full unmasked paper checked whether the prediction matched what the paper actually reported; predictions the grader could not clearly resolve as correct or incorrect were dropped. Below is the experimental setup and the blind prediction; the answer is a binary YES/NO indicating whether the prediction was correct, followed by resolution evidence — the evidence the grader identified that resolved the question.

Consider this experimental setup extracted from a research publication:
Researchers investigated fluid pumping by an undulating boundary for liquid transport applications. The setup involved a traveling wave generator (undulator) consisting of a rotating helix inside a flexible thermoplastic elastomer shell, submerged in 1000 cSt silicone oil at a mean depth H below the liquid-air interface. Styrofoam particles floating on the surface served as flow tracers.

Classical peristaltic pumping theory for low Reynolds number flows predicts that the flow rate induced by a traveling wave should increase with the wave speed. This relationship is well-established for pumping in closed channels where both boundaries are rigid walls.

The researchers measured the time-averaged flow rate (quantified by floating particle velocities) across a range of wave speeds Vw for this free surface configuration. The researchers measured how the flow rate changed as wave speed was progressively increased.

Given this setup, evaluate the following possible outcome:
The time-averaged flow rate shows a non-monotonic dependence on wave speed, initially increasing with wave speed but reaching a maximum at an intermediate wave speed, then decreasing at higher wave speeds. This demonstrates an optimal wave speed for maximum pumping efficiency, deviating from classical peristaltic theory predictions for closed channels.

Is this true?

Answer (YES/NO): YES